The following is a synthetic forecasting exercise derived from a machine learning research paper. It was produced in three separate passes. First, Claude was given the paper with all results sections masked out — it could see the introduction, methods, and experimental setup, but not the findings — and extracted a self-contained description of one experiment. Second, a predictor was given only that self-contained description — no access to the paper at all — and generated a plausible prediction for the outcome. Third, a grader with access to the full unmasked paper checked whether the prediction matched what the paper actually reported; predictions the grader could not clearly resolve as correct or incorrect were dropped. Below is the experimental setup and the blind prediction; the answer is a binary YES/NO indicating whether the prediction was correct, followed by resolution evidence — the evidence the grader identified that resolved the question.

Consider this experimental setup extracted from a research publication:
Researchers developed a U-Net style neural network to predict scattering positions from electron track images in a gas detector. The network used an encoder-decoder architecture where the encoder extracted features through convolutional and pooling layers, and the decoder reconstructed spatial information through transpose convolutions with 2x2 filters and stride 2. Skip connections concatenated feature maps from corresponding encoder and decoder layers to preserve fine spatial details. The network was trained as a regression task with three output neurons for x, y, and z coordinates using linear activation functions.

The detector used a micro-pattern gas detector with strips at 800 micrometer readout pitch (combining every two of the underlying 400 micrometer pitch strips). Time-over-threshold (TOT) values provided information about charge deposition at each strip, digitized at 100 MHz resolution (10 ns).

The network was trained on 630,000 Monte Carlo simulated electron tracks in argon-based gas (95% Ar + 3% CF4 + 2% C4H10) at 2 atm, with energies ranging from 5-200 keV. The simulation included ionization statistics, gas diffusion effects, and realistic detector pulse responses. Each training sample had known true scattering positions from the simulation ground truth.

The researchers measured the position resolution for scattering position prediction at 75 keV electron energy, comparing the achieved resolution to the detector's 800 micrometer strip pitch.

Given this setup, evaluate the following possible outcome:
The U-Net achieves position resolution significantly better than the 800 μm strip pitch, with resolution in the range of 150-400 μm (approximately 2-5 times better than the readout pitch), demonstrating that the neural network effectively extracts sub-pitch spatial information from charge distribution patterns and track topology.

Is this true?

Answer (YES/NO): NO